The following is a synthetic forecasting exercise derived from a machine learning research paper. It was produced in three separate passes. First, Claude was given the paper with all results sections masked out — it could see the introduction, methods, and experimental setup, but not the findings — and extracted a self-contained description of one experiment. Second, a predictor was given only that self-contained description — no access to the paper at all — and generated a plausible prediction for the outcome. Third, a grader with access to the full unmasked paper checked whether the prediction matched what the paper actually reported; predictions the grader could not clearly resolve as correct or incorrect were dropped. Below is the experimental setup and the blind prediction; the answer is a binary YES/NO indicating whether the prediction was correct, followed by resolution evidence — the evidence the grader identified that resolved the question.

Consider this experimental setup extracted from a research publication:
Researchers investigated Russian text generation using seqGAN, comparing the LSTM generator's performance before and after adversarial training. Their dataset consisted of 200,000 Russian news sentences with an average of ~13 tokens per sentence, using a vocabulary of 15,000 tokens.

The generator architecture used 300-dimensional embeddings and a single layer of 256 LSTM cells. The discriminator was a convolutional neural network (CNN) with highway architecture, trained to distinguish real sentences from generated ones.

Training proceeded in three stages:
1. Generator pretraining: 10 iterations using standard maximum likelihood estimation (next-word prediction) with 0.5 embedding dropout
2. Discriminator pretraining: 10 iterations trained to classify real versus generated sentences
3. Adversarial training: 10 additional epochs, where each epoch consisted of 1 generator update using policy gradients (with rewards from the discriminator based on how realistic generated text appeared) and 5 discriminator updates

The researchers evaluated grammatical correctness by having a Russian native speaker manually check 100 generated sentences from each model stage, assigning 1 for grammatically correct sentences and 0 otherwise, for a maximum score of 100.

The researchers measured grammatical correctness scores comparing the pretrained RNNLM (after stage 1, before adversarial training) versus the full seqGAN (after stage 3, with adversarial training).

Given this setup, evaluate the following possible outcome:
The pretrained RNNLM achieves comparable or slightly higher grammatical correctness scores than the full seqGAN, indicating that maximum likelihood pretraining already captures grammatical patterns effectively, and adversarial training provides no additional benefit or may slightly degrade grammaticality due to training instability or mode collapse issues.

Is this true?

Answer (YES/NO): NO